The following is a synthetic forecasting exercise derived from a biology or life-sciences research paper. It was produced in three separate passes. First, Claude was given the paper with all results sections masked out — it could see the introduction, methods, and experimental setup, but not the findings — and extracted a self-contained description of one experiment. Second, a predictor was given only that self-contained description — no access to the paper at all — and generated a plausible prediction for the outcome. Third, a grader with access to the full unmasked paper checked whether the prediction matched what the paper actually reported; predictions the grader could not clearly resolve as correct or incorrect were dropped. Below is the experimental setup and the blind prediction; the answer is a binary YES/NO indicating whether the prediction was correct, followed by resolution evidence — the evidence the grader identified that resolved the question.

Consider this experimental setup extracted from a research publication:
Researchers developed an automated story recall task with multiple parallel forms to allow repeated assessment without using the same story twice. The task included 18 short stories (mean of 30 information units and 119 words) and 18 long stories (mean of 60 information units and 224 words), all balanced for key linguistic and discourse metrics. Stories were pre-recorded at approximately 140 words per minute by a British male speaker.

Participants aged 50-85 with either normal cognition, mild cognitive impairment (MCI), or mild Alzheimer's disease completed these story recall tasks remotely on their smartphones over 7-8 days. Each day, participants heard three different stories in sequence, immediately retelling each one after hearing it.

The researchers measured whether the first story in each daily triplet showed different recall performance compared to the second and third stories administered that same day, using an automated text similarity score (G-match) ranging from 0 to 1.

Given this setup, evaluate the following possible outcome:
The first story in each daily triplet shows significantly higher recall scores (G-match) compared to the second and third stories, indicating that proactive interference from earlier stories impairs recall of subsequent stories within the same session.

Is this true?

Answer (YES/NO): NO